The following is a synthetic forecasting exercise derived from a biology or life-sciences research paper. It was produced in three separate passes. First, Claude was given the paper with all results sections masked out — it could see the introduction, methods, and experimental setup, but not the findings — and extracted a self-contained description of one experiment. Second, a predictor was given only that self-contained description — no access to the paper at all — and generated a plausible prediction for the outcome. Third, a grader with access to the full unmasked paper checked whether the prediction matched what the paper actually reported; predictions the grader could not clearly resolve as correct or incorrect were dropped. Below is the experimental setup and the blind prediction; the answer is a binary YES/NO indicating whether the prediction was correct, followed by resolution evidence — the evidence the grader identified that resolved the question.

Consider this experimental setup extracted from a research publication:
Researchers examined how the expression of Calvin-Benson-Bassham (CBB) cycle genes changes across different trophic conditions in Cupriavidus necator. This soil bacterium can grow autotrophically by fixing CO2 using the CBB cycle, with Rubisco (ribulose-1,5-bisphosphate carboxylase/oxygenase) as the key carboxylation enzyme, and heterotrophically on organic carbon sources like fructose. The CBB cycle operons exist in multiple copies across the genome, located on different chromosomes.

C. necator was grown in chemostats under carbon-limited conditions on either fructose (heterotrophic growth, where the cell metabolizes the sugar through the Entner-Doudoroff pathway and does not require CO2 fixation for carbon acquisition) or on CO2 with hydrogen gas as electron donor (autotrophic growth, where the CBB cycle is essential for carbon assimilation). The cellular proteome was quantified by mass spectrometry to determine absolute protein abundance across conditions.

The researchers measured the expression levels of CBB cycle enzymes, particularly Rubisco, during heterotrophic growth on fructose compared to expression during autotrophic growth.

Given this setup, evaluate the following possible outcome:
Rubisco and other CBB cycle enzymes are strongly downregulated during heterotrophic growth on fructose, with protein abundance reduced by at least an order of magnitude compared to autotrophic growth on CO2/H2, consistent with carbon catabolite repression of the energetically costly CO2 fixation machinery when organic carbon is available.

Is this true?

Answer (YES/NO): NO